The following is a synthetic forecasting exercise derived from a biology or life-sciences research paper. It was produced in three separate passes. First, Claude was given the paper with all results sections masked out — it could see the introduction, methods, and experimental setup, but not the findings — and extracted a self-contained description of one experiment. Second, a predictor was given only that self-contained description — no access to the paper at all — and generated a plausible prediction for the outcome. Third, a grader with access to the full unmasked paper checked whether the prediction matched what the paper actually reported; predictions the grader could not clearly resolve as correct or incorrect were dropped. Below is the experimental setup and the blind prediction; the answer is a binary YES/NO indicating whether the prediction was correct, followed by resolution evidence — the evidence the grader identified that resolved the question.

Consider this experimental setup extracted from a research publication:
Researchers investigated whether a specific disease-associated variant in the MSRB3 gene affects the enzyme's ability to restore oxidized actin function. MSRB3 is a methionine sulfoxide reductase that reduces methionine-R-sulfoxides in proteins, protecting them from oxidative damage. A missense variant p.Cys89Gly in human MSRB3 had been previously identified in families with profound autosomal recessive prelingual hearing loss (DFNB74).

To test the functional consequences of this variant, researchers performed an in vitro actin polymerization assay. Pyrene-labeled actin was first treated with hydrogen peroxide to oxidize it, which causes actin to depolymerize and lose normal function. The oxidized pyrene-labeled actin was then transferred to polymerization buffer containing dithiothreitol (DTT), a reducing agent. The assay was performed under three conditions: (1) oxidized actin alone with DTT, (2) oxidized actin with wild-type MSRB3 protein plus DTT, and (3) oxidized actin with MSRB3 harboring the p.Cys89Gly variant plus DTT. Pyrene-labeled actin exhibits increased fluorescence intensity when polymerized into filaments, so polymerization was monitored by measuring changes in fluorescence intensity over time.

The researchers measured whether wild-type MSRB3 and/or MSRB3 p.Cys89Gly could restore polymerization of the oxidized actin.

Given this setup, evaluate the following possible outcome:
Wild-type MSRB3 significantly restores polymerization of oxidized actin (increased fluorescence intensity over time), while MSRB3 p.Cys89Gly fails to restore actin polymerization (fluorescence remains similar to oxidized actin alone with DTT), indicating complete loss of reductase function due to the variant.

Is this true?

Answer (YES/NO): YES